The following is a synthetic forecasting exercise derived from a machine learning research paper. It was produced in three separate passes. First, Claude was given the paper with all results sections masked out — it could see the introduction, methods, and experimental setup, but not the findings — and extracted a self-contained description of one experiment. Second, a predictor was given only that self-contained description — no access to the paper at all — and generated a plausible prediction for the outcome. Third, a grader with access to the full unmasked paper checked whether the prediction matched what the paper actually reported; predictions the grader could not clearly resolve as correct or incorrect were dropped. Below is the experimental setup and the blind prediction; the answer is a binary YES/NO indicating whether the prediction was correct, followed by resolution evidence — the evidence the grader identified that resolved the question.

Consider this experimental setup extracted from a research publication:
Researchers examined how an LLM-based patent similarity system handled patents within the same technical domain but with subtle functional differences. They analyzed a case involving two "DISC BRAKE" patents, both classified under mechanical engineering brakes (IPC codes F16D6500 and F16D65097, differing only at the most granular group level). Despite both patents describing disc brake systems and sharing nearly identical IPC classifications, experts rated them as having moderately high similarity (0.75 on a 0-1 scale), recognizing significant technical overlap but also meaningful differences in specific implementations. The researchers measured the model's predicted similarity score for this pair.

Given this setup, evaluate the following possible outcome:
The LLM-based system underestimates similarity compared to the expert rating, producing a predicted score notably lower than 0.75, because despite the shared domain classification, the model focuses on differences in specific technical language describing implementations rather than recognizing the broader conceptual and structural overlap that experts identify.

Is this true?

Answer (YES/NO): YES